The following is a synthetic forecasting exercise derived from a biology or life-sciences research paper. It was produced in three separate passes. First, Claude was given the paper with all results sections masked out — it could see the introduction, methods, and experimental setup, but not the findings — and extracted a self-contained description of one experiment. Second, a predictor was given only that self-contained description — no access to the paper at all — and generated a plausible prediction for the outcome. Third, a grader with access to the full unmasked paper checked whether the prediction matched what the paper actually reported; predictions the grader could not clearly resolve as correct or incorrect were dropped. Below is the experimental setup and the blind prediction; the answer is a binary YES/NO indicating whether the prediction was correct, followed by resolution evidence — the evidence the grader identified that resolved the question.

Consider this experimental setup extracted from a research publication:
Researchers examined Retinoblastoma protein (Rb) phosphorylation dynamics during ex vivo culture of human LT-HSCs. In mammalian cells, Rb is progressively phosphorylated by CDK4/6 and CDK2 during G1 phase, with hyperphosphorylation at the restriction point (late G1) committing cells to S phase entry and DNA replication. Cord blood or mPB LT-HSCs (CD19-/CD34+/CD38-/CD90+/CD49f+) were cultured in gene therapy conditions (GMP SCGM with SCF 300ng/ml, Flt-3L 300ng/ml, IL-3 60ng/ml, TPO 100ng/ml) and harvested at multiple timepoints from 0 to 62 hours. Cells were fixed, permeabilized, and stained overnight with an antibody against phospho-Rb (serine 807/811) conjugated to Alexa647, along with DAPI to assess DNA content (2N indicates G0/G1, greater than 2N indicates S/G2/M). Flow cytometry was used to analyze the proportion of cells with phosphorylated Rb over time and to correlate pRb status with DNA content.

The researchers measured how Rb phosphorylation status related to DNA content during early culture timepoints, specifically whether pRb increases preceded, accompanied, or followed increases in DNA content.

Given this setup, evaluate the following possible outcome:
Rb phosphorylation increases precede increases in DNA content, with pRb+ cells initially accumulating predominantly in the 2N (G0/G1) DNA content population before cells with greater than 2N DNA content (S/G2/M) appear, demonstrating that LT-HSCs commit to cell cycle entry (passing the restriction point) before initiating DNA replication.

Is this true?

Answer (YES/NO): YES